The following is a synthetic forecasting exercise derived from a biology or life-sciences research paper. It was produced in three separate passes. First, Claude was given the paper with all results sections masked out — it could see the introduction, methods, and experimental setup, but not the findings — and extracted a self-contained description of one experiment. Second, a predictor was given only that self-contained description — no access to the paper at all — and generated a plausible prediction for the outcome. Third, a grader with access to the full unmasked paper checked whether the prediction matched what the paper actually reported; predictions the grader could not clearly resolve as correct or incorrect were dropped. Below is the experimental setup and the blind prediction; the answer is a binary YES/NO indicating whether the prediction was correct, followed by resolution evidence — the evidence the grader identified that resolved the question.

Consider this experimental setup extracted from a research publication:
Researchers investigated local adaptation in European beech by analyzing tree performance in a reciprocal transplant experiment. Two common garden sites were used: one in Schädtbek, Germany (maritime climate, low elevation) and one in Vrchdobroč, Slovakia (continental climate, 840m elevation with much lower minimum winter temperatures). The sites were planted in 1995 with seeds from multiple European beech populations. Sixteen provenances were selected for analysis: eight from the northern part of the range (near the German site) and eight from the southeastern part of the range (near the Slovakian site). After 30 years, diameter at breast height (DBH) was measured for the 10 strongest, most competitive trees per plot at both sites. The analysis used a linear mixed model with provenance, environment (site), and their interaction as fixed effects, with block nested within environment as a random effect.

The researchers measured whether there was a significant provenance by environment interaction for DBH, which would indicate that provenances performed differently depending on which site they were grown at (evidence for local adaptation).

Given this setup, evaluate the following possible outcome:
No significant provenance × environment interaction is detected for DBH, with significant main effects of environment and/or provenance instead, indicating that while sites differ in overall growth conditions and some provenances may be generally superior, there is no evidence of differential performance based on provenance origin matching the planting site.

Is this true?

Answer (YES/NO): YES